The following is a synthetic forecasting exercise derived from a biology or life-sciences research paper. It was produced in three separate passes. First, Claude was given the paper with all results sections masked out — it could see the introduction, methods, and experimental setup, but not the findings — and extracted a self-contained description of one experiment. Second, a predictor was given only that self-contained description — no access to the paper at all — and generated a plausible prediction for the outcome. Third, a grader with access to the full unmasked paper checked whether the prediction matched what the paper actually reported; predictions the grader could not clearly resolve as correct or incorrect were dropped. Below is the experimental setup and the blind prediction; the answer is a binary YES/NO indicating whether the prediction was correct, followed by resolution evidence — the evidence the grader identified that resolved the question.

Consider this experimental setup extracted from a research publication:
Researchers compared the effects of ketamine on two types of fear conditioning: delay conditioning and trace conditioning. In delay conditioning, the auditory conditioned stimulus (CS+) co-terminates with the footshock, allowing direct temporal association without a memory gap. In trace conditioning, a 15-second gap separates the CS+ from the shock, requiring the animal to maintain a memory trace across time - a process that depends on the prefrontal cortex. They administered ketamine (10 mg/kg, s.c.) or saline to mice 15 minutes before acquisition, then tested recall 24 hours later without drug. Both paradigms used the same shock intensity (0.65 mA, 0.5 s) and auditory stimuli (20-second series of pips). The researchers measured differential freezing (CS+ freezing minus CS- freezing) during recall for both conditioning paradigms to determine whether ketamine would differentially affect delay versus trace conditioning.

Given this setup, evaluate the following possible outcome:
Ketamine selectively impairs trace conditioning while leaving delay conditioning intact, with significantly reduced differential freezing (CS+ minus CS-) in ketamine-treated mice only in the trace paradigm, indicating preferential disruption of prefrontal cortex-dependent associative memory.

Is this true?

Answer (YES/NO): YES